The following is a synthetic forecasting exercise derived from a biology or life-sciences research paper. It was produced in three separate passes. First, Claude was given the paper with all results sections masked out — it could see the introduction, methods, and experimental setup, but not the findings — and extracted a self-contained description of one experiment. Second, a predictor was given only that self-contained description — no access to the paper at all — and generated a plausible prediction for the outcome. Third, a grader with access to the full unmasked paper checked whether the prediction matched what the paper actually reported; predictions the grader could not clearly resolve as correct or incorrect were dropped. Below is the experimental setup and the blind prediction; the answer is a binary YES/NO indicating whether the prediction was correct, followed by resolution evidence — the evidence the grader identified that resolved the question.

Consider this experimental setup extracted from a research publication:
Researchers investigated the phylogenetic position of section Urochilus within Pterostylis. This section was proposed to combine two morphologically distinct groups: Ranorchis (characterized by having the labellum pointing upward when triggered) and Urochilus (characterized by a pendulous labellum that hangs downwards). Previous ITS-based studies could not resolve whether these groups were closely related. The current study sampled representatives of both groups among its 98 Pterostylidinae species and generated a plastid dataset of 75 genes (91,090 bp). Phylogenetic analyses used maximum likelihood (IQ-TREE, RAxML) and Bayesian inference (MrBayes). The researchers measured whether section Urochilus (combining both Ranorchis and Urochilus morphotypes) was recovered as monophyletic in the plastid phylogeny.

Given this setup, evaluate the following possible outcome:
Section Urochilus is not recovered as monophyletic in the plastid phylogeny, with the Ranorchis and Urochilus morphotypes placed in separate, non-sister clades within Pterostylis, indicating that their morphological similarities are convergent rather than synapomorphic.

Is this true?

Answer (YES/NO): NO